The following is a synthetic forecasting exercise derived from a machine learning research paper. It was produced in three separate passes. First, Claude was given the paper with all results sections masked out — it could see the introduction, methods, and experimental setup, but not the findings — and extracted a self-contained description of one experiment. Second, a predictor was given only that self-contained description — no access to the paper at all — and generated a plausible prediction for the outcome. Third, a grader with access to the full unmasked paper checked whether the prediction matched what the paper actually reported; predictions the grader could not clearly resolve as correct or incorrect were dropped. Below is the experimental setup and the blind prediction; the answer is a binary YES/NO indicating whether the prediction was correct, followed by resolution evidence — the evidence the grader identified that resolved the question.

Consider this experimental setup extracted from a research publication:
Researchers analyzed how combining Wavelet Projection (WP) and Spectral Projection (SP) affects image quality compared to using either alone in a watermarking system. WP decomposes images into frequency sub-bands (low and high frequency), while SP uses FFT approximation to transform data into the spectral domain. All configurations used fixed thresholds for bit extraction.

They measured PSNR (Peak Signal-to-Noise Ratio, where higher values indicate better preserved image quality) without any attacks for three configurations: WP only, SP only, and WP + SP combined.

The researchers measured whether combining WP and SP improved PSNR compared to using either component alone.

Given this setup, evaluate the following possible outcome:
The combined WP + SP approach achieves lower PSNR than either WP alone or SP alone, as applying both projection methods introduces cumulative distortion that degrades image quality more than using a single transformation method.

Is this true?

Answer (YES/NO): NO